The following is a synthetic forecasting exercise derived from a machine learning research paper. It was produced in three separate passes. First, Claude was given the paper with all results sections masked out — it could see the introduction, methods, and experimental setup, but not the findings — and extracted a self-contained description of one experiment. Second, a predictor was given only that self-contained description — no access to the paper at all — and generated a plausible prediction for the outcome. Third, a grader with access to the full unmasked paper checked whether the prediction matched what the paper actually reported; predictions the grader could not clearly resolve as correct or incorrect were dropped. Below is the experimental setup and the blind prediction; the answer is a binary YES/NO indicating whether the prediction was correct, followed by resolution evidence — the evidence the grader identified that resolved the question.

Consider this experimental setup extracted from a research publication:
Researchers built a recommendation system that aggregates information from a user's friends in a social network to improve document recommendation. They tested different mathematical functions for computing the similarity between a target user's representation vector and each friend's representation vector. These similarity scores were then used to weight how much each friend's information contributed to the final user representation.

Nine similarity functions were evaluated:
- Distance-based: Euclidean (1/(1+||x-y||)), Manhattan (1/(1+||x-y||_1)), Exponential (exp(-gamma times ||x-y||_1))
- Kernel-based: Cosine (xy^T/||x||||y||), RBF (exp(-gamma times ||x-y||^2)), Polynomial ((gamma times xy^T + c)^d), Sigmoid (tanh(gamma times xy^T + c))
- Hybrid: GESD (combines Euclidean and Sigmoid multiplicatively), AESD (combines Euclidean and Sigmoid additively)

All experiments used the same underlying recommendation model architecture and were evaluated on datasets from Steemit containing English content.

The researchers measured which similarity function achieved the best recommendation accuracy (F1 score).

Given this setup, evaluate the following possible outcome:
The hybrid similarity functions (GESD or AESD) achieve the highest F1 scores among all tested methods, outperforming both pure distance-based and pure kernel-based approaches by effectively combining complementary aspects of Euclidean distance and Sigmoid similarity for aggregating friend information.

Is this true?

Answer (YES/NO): NO